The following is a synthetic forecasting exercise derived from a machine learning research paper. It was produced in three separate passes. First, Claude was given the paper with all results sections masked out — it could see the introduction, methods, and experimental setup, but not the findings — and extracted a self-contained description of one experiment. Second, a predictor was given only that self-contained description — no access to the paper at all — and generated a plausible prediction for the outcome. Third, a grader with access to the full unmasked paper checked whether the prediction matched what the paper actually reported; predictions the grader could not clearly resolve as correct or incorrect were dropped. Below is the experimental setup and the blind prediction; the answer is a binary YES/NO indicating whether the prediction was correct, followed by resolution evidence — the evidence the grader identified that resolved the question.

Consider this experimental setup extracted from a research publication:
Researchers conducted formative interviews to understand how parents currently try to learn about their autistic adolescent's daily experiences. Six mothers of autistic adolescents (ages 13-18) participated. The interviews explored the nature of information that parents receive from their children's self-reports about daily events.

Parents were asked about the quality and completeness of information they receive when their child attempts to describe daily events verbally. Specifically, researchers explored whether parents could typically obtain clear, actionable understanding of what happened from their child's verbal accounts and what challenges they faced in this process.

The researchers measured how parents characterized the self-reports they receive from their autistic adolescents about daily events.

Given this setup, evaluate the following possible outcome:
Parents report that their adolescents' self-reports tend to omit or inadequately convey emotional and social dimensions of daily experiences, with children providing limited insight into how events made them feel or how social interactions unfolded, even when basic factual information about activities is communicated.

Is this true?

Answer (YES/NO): NO